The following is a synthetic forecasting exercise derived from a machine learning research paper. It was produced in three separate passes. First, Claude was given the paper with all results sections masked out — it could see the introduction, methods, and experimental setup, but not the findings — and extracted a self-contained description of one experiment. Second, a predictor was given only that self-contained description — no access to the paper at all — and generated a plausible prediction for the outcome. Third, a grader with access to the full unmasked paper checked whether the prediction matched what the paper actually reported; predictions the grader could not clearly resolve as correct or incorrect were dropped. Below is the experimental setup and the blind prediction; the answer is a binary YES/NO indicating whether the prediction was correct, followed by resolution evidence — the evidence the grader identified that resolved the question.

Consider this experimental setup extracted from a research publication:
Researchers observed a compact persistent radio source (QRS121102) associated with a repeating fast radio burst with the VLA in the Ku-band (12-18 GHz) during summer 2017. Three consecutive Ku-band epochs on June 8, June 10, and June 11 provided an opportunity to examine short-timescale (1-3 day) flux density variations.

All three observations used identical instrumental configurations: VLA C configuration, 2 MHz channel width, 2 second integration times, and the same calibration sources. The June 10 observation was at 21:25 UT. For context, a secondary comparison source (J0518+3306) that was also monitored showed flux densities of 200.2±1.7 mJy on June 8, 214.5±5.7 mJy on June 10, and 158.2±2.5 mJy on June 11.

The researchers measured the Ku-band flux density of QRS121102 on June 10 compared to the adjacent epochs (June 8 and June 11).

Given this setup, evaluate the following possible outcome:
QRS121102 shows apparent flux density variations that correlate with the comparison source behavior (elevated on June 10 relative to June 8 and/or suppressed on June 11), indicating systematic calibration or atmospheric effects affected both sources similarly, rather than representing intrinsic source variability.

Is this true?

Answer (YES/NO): YES